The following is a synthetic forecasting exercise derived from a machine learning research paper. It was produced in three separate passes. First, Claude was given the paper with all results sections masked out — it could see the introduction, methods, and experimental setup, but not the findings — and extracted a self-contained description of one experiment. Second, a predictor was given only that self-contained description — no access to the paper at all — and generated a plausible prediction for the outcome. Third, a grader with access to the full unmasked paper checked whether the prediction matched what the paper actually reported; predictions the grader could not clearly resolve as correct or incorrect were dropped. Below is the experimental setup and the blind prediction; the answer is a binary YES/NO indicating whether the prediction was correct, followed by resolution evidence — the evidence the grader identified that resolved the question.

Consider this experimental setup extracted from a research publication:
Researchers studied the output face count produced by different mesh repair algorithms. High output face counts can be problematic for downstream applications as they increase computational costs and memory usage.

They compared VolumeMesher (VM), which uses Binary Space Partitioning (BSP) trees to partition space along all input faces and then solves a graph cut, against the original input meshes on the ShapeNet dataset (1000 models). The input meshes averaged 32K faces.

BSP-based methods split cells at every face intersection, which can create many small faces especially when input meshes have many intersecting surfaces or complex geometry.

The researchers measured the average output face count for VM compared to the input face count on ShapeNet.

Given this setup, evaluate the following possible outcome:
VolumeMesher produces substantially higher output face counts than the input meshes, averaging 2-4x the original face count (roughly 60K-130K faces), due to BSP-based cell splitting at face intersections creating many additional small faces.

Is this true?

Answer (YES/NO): YES